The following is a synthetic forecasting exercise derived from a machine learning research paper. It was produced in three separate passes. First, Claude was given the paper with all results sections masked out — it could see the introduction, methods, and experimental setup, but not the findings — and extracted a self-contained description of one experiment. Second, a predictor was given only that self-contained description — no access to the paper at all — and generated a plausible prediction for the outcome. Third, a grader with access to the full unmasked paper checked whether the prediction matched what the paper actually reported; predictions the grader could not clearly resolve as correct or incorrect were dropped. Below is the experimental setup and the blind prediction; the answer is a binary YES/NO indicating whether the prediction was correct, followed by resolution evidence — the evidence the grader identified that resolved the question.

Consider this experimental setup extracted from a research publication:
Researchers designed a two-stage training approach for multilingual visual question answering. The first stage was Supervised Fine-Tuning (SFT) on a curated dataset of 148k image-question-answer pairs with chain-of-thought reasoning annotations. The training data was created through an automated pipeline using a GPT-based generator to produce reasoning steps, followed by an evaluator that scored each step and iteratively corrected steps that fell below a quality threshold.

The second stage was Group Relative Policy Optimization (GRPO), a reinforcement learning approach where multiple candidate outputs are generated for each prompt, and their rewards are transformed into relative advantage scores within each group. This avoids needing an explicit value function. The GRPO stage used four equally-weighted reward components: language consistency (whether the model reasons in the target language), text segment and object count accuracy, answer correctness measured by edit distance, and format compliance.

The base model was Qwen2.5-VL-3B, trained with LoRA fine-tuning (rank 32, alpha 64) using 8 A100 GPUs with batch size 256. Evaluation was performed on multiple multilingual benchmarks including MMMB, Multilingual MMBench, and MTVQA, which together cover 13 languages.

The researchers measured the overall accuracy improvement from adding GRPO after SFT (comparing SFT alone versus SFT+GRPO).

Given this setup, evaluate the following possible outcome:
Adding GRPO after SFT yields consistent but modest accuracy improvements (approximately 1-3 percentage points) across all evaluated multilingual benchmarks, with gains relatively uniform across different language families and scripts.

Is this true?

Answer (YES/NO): NO